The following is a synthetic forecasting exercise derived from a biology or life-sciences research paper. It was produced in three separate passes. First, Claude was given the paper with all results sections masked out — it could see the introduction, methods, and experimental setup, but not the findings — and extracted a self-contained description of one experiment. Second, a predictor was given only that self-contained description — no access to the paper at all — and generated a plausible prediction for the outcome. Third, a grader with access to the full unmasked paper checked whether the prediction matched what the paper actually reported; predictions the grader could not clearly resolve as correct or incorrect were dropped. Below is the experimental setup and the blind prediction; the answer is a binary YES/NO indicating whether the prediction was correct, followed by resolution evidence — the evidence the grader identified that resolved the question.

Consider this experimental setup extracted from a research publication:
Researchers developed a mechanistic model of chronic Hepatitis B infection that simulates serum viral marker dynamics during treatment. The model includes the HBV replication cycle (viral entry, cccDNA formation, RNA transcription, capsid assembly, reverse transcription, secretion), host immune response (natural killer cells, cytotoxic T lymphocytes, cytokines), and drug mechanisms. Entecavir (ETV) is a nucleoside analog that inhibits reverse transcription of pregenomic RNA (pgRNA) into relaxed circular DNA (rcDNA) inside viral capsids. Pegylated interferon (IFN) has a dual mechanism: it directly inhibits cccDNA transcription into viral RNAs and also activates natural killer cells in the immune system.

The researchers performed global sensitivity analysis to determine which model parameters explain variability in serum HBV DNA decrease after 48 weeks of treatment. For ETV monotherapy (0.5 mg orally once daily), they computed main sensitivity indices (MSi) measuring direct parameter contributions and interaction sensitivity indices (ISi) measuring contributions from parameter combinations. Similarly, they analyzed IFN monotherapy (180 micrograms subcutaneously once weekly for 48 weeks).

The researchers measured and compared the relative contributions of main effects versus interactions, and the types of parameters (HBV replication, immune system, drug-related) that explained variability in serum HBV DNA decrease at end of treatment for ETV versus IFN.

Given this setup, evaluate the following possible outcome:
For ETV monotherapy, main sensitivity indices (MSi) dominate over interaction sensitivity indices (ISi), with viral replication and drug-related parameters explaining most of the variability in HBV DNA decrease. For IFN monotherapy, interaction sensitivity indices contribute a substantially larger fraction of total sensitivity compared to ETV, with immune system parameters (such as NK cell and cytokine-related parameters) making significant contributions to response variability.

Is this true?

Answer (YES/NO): NO